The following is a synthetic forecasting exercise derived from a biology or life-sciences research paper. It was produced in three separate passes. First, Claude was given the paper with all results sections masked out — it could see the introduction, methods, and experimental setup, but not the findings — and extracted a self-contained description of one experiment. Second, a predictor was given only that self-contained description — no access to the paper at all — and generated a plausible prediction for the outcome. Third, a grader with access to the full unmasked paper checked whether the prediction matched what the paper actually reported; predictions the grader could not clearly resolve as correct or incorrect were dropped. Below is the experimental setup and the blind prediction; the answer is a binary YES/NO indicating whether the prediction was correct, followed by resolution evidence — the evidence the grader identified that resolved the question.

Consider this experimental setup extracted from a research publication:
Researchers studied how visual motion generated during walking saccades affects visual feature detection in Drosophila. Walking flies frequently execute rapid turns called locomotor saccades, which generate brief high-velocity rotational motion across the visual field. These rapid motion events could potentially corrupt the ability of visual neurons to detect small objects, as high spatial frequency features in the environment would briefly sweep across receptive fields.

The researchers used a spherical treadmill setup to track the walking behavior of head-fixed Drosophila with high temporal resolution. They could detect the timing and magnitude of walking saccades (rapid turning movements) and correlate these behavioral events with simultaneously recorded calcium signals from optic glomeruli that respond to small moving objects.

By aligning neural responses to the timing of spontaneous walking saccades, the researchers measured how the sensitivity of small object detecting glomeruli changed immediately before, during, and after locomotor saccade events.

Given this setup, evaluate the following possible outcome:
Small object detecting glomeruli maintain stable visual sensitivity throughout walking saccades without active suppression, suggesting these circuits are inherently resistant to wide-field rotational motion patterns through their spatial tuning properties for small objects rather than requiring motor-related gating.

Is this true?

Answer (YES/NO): NO